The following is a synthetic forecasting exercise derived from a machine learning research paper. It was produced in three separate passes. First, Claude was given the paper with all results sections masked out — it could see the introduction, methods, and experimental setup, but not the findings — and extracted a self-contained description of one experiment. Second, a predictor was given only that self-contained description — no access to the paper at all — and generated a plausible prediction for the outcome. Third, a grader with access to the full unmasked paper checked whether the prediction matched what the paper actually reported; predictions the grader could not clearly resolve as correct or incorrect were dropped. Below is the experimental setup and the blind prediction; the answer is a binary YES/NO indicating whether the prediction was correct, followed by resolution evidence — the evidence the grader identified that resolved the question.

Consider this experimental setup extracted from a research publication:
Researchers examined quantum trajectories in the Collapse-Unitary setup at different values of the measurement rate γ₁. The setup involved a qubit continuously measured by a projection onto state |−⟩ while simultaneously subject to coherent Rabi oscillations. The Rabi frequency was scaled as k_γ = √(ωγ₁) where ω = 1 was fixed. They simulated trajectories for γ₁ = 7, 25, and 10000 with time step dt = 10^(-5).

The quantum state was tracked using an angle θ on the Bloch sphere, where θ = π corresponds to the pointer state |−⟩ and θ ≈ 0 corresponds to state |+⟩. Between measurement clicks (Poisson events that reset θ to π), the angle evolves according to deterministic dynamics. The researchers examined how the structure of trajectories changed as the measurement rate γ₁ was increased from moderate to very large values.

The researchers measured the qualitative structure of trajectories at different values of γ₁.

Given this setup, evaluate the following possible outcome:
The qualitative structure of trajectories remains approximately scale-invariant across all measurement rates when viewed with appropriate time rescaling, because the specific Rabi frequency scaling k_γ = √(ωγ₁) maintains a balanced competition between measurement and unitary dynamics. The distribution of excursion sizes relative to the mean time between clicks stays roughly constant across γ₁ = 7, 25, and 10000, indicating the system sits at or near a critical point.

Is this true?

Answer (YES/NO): NO